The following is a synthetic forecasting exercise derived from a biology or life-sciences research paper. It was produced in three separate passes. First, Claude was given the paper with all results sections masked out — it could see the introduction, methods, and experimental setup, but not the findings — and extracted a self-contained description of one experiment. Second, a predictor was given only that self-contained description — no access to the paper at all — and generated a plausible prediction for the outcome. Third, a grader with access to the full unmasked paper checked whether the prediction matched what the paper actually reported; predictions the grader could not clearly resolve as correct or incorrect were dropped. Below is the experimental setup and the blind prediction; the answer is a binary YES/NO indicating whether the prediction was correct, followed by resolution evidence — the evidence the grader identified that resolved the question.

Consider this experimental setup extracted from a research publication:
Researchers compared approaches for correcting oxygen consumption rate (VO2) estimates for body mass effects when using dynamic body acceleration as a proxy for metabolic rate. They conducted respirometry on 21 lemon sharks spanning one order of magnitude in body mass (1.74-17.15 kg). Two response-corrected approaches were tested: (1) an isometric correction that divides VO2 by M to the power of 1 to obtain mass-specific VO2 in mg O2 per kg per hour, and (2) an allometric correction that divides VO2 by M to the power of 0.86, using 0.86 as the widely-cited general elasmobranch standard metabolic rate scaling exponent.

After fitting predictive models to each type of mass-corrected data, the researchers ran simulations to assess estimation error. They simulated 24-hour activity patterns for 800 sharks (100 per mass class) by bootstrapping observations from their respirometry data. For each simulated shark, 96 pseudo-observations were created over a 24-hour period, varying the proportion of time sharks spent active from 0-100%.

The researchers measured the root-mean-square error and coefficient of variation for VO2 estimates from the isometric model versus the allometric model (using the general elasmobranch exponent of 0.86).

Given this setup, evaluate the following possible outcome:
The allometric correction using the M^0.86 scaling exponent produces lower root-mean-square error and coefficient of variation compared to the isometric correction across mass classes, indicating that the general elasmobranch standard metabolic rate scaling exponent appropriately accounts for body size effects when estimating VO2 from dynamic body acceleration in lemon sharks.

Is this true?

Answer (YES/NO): NO